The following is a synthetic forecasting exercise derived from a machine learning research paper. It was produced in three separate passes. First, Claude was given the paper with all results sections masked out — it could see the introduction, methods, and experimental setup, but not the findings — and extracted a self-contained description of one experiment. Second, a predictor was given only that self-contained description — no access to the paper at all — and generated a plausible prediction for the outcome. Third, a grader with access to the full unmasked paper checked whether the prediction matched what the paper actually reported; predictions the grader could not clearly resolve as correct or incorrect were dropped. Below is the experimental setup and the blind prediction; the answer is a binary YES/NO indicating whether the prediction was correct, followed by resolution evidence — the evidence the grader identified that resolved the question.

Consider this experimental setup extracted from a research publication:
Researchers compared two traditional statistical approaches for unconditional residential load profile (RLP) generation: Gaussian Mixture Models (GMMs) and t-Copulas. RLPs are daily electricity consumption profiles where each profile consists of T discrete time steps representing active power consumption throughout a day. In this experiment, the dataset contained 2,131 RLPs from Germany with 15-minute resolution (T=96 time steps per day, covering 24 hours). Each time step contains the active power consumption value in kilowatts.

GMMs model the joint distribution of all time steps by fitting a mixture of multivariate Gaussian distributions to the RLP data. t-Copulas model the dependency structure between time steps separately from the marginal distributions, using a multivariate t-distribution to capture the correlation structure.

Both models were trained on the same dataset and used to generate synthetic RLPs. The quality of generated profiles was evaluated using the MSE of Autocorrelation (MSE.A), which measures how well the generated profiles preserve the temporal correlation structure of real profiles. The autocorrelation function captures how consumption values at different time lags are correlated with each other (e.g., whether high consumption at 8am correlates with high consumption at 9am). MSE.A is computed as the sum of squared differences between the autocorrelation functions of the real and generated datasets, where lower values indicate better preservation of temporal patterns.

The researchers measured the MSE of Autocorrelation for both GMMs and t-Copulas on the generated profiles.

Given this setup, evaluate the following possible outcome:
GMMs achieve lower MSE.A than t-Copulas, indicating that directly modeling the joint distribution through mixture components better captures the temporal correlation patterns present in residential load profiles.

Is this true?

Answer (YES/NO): NO